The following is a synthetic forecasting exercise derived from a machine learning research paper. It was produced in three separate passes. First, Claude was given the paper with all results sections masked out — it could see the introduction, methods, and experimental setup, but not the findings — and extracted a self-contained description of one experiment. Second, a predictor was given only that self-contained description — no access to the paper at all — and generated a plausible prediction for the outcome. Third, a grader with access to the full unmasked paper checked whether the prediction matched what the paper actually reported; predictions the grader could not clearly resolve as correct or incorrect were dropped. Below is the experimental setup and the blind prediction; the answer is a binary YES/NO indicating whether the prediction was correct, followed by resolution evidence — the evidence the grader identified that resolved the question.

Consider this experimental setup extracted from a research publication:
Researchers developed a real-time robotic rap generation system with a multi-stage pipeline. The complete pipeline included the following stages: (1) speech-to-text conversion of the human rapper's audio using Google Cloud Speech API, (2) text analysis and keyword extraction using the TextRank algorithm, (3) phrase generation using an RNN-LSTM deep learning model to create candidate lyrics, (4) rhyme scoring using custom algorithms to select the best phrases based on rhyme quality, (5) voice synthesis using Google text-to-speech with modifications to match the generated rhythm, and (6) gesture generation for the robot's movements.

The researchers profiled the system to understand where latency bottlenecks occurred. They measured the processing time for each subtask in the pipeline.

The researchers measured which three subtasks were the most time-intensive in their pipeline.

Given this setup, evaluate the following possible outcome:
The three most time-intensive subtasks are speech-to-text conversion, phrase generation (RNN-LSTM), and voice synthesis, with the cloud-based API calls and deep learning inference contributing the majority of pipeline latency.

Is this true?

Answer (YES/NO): YES